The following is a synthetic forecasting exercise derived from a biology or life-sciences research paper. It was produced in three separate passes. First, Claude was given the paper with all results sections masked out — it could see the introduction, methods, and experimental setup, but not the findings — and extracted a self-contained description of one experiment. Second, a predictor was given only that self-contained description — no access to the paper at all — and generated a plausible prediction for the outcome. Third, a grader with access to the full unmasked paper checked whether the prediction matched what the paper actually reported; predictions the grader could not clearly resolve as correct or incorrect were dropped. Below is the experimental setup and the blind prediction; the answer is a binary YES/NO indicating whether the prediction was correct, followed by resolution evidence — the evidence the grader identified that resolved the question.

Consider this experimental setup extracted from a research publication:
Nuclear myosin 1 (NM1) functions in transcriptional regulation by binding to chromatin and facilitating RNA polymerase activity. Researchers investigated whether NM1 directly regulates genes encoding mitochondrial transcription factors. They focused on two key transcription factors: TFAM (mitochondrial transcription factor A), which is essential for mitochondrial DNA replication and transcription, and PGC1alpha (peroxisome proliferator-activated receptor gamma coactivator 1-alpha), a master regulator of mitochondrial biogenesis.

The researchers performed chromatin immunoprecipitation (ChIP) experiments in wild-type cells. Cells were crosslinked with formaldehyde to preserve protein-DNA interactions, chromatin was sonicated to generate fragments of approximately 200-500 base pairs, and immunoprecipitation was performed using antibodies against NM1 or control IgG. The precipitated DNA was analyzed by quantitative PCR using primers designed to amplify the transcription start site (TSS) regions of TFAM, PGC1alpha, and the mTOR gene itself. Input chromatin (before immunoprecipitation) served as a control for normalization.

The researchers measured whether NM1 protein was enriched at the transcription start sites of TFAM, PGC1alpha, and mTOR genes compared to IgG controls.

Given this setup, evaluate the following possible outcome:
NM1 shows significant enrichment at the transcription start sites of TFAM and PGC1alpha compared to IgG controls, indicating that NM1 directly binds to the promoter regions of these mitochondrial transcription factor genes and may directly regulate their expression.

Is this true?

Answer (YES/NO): YES